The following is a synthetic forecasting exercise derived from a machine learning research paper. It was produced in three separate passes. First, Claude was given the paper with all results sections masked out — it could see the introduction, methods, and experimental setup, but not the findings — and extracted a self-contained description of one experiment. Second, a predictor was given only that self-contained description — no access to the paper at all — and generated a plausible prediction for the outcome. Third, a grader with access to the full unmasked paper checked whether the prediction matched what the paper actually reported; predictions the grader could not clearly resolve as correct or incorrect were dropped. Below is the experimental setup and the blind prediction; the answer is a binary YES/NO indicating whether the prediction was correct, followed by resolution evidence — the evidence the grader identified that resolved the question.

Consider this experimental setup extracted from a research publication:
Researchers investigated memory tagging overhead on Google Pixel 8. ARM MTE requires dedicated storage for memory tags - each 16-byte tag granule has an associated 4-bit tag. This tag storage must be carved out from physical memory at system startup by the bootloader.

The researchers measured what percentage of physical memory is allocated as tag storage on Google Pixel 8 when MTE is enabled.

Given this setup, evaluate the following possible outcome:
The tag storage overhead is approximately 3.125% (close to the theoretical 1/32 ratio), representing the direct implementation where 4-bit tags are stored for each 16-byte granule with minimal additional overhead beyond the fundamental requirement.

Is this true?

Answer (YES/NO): NO